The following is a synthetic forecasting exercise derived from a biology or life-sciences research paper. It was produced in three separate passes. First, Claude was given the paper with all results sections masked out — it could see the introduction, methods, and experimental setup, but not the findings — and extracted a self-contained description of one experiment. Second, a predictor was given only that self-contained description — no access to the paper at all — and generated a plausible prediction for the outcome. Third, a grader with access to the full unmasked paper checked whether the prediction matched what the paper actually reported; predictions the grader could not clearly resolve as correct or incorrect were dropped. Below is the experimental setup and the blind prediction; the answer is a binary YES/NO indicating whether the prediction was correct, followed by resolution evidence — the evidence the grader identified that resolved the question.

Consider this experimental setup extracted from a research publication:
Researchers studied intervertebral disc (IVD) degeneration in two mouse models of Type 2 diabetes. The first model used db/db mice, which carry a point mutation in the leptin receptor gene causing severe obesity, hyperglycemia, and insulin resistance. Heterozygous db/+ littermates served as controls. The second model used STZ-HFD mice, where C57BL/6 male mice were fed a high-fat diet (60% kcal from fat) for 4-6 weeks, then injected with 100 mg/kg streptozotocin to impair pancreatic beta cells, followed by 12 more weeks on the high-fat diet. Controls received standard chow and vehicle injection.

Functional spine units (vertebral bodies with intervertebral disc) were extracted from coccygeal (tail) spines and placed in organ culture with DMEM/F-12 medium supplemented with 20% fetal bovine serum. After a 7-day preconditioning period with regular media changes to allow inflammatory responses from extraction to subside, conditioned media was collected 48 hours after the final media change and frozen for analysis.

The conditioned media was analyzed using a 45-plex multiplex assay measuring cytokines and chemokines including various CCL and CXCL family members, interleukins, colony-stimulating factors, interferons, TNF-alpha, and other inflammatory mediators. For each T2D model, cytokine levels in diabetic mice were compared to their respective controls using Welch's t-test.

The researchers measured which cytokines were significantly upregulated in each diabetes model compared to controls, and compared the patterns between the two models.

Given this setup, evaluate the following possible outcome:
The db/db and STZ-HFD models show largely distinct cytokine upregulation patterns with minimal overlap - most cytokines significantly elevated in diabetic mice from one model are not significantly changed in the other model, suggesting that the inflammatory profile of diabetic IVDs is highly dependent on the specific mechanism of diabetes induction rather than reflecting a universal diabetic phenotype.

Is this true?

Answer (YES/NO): NO